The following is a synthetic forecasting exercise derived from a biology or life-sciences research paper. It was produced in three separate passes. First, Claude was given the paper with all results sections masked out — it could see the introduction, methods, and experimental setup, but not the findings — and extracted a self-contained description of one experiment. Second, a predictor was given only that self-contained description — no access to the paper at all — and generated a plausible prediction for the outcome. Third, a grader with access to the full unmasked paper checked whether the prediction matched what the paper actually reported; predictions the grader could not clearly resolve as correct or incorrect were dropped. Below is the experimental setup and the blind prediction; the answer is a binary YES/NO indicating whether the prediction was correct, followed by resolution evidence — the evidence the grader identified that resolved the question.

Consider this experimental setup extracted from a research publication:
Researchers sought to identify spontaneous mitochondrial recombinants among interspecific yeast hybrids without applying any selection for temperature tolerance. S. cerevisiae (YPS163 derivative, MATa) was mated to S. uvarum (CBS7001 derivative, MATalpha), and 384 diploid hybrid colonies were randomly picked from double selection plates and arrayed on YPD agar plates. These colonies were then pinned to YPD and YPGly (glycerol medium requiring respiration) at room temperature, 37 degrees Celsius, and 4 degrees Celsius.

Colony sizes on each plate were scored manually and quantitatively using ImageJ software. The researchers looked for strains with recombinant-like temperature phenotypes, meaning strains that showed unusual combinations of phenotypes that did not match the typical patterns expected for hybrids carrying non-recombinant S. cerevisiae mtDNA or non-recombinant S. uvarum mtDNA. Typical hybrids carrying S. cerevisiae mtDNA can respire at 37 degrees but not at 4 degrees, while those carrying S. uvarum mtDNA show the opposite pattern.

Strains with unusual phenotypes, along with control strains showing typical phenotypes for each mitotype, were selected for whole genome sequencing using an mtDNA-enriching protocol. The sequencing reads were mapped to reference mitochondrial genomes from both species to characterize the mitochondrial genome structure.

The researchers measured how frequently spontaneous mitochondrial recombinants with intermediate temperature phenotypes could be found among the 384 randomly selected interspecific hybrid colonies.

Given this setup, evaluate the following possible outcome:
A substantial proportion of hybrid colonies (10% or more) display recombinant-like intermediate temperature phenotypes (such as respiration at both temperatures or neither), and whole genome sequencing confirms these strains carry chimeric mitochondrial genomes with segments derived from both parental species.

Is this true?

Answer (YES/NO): NO